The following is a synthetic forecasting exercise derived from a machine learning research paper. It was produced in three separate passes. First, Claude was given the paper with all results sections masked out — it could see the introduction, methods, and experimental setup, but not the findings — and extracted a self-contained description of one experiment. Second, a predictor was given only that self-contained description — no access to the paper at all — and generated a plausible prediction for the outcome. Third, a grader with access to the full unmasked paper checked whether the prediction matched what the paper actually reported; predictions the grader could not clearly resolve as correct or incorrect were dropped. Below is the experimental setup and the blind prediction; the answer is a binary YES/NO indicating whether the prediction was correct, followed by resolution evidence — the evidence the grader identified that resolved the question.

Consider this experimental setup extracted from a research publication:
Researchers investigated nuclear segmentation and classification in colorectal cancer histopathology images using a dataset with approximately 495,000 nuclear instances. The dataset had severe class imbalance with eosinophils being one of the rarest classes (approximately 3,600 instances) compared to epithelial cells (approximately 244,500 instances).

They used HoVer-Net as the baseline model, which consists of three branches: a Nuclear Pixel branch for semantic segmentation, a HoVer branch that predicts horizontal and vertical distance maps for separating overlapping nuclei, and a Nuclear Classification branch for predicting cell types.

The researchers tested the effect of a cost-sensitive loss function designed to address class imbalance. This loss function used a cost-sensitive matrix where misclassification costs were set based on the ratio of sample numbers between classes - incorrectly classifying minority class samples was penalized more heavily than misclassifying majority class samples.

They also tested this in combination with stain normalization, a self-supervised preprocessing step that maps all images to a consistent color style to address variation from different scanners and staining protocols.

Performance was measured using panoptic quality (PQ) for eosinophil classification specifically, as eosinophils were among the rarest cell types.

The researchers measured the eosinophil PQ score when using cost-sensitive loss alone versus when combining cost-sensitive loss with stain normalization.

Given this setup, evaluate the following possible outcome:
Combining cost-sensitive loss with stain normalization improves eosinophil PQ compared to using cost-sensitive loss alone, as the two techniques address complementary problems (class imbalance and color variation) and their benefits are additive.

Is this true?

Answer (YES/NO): YES